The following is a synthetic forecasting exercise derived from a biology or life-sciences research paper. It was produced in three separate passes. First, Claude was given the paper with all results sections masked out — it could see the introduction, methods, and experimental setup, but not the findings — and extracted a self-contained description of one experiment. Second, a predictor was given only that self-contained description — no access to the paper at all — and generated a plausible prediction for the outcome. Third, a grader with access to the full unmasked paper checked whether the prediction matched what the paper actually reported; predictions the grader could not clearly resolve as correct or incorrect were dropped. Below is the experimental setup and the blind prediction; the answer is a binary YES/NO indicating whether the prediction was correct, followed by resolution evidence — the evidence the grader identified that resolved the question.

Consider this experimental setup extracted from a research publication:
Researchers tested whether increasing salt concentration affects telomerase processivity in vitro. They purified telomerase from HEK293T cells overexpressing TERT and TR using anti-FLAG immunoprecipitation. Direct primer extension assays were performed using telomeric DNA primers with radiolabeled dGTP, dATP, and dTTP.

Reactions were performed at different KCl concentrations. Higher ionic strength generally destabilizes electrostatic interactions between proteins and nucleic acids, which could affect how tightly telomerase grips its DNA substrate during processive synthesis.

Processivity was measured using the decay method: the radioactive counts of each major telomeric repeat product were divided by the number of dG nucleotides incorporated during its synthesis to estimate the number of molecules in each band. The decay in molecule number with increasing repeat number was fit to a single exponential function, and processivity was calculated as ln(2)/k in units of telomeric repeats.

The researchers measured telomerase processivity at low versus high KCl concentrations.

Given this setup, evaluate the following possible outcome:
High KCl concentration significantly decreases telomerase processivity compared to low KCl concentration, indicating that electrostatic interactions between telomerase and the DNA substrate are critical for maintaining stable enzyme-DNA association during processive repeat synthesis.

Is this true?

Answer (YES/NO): YES